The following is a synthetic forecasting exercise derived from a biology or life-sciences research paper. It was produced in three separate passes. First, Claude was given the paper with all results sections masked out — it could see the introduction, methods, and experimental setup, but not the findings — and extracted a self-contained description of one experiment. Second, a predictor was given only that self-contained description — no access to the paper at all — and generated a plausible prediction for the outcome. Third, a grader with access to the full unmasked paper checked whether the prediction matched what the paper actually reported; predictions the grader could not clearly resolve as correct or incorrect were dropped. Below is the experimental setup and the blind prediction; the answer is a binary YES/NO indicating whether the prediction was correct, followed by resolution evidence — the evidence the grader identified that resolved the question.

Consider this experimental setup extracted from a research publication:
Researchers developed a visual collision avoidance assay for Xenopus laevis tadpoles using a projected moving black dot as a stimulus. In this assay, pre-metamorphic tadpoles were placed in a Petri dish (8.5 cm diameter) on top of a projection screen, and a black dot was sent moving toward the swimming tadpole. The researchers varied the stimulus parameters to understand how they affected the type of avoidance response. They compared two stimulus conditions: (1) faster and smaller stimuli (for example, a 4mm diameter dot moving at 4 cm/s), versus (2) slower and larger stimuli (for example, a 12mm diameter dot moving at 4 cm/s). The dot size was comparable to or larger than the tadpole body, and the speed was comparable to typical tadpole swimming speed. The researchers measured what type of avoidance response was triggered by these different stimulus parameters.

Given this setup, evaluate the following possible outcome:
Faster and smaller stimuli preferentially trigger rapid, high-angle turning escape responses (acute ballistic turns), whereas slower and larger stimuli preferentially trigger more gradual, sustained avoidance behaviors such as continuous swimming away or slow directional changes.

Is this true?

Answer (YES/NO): YES